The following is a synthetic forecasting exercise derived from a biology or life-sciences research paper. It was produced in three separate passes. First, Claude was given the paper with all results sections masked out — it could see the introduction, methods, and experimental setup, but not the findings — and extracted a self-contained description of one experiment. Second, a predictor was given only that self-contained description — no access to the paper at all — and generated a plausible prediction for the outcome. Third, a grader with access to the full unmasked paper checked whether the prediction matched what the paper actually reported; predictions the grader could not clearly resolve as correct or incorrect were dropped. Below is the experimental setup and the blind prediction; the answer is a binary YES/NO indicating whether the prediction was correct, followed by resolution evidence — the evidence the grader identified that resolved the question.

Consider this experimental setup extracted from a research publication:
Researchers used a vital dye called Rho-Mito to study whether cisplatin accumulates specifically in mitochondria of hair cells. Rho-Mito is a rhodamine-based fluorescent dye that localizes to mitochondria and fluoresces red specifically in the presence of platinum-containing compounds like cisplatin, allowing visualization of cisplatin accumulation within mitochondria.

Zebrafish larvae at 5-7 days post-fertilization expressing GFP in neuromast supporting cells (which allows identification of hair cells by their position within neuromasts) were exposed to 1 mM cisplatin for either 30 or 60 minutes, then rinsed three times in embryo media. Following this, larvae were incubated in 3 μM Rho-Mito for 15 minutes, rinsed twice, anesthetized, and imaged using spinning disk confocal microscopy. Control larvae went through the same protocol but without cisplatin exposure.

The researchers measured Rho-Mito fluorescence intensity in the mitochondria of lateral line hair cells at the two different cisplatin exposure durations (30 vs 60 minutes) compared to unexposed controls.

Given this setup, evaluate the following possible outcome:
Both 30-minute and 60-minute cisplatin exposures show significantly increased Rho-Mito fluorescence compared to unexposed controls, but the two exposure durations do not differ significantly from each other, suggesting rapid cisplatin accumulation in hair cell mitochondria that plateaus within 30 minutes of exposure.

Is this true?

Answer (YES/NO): YES